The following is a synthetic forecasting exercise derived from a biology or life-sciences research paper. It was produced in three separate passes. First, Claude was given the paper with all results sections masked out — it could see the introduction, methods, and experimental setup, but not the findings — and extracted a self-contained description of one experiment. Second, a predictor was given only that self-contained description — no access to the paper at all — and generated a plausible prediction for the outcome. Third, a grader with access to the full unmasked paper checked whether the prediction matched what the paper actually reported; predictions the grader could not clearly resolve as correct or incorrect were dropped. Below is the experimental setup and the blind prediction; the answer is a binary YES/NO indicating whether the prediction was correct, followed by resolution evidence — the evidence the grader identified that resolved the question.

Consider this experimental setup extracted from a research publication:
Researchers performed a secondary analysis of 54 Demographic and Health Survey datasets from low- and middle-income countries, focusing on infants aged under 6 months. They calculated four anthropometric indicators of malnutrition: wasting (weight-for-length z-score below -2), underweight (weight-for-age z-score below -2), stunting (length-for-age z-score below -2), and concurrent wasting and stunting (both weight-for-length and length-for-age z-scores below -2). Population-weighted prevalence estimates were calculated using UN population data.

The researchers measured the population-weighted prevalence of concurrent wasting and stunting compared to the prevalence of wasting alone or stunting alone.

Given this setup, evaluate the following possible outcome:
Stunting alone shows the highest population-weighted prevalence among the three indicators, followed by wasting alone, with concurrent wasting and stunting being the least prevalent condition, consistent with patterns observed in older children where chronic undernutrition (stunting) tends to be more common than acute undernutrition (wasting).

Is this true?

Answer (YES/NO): NO